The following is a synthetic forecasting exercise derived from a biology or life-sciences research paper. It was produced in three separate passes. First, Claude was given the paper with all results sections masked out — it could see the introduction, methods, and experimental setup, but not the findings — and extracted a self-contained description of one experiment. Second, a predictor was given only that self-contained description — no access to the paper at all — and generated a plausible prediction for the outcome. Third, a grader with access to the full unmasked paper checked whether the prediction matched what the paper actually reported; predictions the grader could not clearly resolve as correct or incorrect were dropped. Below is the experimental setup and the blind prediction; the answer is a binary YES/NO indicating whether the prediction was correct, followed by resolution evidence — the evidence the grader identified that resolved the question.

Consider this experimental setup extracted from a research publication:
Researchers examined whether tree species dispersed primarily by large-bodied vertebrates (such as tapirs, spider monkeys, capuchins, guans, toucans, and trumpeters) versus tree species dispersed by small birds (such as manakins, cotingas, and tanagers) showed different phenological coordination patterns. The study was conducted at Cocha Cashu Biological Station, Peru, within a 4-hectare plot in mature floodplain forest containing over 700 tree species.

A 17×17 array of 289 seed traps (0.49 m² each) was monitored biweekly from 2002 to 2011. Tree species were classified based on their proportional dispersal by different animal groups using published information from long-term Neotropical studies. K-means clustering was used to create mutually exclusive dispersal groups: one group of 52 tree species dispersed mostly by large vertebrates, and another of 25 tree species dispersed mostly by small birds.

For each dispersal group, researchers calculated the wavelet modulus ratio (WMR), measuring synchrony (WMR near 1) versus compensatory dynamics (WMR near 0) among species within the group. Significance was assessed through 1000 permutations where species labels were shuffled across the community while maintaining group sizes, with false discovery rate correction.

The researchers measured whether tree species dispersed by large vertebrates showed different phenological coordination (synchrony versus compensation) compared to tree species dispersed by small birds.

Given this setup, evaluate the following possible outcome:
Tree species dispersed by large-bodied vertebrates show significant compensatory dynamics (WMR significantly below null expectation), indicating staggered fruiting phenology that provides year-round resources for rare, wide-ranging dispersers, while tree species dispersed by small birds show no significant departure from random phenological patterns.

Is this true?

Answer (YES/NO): NO